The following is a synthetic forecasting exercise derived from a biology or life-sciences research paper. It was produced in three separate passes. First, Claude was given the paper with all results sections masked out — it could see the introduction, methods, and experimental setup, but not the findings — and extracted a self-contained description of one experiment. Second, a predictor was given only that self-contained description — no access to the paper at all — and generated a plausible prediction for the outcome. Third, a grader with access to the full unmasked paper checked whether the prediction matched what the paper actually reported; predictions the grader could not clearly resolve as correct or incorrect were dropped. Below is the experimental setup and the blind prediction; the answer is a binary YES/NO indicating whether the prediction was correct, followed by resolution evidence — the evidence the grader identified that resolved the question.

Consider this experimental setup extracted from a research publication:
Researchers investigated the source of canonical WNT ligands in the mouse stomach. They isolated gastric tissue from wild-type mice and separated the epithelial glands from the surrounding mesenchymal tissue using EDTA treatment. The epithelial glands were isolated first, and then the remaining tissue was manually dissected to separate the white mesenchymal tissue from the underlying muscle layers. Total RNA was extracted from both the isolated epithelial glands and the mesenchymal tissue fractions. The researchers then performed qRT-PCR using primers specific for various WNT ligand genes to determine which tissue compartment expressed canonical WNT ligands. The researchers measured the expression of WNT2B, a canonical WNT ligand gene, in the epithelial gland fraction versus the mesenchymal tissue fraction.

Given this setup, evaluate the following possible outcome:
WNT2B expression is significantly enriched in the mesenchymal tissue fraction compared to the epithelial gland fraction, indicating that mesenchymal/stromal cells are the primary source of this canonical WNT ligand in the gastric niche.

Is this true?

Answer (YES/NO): YES